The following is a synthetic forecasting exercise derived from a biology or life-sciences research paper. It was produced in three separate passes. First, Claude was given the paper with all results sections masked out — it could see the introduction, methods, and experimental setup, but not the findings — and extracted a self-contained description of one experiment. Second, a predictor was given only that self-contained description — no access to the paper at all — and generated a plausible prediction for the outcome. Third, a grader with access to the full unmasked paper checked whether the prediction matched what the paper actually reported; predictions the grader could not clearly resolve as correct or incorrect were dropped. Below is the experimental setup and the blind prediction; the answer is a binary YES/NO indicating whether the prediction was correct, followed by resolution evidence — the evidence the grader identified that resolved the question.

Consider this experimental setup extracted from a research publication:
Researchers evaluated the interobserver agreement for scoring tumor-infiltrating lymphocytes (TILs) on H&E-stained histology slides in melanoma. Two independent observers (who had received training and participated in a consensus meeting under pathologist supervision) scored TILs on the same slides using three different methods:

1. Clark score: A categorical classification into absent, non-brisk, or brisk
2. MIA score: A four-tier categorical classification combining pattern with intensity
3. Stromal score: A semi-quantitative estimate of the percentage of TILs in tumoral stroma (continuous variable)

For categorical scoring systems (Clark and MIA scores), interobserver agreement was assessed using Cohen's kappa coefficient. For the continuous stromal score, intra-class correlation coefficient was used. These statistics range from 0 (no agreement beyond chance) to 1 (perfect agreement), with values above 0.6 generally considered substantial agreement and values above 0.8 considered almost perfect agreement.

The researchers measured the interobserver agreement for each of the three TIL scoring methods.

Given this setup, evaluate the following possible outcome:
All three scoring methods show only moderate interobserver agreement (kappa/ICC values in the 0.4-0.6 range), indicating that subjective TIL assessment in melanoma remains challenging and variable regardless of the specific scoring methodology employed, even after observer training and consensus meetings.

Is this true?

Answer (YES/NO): NO